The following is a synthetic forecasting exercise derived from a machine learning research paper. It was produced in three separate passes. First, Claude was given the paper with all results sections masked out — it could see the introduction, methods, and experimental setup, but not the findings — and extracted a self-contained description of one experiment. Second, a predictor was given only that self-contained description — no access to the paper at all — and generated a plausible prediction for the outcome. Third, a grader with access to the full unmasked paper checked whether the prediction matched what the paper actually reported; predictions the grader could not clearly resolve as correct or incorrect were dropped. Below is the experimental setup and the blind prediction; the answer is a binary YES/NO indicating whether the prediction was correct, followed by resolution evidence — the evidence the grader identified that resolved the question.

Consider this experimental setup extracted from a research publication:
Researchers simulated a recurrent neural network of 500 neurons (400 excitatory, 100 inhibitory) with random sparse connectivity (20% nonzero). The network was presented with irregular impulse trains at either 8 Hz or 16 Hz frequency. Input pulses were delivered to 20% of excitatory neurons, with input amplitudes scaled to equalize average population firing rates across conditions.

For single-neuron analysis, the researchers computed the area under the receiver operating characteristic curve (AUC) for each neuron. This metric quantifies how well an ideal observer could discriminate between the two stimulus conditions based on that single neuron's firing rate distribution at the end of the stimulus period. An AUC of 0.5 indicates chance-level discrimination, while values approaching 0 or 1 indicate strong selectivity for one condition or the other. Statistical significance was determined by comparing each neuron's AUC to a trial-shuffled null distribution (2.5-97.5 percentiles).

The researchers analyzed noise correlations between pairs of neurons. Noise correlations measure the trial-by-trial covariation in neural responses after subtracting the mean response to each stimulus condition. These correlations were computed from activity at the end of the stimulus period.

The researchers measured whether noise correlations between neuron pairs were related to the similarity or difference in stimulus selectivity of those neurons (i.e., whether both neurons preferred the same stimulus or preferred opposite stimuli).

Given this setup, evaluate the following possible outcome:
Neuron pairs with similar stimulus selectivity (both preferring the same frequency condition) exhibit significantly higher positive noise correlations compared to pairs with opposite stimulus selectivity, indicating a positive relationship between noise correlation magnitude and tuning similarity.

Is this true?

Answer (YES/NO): YES